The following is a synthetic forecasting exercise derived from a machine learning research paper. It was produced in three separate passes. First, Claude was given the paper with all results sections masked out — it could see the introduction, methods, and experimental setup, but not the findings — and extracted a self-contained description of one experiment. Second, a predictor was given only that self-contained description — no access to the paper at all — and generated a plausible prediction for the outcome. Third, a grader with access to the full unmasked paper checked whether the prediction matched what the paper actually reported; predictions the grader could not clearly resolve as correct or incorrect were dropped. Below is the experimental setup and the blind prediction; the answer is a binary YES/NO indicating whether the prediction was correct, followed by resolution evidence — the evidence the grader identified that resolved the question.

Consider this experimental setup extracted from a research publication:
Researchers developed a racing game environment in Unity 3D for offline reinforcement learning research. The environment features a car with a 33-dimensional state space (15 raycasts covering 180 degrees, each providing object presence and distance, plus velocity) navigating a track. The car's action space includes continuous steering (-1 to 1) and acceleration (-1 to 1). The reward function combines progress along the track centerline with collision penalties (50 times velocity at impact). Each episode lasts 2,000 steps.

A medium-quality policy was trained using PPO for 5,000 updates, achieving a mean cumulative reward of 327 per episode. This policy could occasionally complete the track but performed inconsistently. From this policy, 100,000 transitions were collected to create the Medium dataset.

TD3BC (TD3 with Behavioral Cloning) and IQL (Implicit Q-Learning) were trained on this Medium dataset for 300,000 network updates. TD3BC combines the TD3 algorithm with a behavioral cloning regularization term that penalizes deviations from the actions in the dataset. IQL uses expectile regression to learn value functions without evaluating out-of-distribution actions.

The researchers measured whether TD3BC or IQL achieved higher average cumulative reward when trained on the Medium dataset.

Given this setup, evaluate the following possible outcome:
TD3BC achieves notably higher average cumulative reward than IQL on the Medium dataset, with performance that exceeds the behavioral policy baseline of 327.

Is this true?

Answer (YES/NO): NO